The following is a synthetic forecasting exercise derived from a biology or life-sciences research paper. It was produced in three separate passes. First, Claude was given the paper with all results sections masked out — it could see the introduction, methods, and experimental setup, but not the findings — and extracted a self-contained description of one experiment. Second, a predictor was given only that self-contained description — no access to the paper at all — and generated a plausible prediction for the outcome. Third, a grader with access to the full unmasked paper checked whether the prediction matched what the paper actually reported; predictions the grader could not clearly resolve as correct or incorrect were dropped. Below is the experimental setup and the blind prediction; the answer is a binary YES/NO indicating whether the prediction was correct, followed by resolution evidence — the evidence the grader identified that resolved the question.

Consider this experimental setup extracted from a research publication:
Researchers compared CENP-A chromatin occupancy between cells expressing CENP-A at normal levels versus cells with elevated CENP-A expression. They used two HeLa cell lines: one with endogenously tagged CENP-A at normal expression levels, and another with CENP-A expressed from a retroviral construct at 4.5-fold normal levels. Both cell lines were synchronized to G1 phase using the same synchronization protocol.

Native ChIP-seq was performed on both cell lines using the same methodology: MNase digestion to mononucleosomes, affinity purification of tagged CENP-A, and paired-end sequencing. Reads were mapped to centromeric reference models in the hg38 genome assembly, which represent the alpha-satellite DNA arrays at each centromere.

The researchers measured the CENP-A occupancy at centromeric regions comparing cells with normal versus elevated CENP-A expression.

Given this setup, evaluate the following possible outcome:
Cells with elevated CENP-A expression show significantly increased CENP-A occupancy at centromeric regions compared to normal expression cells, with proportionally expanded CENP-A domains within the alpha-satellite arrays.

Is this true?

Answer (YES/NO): NO